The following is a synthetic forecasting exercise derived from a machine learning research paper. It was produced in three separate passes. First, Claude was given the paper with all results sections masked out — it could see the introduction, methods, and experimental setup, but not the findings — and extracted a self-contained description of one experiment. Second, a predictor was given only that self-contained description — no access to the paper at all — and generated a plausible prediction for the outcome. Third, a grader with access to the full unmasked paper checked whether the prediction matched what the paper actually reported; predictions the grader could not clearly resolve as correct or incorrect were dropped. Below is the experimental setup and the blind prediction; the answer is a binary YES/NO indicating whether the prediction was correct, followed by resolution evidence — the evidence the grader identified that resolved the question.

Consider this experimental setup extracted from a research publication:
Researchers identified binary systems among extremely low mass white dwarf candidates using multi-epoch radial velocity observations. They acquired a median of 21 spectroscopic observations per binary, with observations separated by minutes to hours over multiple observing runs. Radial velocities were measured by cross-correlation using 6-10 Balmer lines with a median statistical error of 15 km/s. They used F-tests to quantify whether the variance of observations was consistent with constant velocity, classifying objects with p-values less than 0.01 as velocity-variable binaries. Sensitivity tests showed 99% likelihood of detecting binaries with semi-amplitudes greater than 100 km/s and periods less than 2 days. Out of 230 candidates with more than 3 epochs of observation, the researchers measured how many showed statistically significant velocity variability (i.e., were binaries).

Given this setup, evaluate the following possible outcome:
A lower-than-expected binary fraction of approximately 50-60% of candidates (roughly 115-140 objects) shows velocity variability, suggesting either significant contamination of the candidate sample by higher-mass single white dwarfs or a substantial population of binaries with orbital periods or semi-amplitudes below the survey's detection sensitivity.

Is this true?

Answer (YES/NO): YES